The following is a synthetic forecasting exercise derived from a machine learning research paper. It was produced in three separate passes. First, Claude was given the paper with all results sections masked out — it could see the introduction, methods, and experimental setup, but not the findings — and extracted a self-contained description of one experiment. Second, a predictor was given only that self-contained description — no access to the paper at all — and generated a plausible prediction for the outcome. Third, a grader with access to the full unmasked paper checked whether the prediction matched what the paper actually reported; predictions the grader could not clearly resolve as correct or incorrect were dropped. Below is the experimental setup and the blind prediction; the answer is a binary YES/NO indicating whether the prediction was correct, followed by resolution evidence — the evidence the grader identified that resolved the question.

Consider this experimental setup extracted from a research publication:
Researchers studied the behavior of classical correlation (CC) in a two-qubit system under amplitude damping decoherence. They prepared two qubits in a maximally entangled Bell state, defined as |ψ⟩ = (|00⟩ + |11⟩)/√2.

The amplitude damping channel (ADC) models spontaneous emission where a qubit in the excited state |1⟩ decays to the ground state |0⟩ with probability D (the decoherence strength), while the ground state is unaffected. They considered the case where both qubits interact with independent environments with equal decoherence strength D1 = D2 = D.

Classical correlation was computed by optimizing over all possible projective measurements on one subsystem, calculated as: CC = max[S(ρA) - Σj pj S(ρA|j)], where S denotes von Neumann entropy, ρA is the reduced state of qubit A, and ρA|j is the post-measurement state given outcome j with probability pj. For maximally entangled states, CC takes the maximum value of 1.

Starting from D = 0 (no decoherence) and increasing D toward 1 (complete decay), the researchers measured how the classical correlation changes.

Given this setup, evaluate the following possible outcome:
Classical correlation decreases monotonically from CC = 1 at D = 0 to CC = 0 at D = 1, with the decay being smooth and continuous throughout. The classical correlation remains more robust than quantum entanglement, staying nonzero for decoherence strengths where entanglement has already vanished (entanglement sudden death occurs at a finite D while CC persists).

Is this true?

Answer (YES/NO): NO